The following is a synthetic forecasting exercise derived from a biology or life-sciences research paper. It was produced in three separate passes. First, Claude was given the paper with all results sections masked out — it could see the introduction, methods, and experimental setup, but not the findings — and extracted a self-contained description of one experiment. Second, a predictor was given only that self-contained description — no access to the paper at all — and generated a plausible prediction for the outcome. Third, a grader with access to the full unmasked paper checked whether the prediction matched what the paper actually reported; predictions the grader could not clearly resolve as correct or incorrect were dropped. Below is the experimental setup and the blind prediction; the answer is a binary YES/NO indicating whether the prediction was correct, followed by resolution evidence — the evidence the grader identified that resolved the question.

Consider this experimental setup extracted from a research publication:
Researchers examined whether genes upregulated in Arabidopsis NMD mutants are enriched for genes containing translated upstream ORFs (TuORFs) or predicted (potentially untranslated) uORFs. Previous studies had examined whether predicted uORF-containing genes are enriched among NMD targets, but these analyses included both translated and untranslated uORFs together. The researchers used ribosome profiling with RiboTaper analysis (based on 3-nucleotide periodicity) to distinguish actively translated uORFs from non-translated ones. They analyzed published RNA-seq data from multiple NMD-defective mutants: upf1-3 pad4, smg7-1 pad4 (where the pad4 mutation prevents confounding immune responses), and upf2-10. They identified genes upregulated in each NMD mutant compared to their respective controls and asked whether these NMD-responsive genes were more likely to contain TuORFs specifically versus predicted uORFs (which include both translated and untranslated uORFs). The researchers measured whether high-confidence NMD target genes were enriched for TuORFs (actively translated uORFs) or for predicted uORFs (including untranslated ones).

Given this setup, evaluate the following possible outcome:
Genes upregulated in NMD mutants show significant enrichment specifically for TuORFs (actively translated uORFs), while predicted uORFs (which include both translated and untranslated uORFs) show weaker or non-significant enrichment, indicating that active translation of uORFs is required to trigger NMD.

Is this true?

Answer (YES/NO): NO